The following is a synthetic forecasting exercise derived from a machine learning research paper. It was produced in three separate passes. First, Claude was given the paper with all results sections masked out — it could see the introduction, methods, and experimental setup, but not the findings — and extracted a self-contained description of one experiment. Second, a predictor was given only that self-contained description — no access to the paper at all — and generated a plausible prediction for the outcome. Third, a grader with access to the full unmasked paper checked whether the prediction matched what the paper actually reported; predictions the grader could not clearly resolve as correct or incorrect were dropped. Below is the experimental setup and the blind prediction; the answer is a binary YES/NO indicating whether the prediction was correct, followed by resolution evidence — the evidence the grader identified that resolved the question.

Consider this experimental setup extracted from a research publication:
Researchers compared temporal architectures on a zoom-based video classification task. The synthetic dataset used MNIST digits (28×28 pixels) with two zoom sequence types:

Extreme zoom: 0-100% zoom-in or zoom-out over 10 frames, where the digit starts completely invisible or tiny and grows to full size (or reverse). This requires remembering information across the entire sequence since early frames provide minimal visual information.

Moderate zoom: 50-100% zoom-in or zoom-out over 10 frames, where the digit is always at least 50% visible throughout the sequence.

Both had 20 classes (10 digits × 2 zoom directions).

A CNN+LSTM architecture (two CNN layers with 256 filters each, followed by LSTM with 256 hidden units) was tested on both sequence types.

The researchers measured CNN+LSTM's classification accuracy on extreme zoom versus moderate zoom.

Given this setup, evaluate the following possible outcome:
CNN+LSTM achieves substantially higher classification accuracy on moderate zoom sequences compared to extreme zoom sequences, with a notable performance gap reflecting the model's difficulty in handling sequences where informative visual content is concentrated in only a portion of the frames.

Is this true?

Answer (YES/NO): YES